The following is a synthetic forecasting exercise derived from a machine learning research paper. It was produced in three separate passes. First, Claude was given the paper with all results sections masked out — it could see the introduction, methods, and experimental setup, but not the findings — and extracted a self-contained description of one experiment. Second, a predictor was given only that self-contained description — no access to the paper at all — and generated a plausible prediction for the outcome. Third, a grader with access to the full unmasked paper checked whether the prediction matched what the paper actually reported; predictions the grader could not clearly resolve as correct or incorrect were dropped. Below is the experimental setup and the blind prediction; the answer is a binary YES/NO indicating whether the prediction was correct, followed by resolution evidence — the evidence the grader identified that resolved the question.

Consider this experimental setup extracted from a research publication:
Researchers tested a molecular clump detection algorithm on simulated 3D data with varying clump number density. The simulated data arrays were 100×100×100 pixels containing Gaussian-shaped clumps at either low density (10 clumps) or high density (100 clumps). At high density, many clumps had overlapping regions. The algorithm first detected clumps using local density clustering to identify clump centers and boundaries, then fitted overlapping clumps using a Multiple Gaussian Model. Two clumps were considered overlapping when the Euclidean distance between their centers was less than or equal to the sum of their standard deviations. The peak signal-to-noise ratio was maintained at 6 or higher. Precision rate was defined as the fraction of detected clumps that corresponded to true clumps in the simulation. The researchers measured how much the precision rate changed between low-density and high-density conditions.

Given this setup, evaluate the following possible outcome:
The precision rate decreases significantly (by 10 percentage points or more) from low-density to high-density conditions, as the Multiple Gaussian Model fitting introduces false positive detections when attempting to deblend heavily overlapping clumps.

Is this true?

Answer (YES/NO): NO